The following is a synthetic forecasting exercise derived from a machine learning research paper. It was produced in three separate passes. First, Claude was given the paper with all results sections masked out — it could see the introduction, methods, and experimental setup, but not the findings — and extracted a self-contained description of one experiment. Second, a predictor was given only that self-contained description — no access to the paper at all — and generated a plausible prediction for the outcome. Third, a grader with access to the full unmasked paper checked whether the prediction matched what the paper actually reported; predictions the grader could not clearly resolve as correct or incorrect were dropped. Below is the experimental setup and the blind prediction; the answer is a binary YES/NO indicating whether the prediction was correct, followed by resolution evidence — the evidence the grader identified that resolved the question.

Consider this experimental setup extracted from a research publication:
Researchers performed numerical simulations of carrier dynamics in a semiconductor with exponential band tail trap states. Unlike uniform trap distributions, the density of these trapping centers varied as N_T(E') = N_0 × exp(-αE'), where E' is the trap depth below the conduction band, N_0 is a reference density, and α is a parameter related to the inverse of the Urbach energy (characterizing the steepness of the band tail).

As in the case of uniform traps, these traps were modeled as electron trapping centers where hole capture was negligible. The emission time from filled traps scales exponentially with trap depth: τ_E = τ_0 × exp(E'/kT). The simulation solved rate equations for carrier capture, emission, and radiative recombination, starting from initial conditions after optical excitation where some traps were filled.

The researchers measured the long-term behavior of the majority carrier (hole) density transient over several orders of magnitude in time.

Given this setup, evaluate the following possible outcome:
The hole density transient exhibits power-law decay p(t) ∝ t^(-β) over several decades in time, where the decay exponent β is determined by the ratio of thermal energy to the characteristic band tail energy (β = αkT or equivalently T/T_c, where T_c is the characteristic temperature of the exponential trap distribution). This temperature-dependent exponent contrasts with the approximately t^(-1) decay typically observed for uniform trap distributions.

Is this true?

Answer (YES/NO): NO